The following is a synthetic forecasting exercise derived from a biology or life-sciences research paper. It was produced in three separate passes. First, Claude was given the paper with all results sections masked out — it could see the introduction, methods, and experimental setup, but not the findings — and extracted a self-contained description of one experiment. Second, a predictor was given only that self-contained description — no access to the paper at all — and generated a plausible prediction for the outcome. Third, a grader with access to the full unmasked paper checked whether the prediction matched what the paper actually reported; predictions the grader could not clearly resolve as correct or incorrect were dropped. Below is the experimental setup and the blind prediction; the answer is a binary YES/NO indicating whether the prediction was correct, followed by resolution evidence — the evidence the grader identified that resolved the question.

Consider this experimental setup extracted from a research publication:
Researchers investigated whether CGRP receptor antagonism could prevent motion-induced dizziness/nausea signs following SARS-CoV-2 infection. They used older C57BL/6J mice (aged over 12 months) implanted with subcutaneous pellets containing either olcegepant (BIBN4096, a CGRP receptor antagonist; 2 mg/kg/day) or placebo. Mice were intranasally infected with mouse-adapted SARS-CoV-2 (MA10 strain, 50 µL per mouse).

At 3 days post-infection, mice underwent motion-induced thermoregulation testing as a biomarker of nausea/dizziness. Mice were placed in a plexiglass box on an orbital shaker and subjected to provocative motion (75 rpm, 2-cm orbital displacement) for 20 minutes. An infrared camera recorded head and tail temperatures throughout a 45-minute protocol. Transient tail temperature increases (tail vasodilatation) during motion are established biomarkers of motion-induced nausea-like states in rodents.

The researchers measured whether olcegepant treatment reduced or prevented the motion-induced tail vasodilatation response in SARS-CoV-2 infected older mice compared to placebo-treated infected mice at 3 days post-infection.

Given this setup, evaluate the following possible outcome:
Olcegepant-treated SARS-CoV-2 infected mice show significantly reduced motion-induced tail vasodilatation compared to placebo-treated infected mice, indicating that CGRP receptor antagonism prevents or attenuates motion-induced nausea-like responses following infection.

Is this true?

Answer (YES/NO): NO